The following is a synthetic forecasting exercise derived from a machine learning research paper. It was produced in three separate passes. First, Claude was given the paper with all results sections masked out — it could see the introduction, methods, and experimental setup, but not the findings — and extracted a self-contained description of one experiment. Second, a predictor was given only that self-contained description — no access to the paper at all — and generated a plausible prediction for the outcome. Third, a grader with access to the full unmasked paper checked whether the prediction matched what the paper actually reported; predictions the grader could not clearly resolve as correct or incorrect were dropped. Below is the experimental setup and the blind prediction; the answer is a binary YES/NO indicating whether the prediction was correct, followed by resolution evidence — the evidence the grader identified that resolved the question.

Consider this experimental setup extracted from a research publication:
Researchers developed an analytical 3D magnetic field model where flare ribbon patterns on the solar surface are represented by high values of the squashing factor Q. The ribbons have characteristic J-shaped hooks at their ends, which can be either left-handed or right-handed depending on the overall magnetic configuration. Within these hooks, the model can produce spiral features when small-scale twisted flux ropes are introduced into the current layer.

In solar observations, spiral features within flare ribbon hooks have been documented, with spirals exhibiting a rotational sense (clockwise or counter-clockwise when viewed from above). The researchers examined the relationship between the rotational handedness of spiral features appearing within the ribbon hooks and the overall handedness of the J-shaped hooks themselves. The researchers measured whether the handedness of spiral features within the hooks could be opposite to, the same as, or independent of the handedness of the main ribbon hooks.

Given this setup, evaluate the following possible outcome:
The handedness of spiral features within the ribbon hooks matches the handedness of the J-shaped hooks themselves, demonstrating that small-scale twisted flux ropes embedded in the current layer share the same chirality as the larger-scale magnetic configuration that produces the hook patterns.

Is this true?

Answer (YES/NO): YES